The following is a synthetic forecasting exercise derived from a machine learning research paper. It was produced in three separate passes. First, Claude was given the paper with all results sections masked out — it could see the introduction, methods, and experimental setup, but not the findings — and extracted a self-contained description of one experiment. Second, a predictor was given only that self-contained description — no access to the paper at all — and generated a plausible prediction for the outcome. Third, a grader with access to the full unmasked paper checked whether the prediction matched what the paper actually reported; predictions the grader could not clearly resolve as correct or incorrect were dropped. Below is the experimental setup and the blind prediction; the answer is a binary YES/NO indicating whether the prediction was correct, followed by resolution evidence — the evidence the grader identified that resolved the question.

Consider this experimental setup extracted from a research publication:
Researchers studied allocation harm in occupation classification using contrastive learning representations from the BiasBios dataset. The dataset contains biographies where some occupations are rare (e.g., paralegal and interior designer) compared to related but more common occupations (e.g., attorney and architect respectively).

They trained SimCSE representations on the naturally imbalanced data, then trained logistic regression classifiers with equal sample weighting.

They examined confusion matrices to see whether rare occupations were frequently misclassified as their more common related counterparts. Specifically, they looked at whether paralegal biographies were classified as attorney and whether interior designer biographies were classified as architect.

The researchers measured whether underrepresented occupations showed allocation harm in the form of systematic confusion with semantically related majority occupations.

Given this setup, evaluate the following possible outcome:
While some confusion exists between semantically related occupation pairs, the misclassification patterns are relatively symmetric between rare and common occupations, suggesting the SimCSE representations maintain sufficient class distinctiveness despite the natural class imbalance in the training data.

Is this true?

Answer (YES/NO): NO